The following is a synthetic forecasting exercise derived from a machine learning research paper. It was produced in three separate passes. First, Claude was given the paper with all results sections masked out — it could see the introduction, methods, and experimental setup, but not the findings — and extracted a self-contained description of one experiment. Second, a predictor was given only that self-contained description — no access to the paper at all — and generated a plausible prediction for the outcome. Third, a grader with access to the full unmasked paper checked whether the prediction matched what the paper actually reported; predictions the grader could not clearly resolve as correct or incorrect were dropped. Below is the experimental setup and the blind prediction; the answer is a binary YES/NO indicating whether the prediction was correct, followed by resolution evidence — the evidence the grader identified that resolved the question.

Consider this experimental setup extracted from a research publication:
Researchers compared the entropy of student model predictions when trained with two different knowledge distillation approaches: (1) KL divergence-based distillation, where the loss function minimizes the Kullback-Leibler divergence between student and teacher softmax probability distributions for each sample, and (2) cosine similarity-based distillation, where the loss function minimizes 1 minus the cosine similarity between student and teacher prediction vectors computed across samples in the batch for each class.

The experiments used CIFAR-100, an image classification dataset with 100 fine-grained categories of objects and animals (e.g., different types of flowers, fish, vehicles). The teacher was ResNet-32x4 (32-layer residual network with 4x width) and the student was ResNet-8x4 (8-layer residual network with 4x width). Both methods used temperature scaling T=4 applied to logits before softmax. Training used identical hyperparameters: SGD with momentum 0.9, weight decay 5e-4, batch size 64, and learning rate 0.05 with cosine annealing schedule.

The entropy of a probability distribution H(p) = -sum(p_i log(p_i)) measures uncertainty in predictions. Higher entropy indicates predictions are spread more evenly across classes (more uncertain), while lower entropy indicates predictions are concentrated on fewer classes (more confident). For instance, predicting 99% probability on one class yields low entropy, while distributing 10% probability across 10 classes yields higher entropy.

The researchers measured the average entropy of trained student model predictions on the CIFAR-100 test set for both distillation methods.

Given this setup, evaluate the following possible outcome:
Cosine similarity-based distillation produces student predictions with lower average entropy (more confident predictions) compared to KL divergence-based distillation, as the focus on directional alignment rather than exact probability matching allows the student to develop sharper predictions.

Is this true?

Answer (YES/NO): NO